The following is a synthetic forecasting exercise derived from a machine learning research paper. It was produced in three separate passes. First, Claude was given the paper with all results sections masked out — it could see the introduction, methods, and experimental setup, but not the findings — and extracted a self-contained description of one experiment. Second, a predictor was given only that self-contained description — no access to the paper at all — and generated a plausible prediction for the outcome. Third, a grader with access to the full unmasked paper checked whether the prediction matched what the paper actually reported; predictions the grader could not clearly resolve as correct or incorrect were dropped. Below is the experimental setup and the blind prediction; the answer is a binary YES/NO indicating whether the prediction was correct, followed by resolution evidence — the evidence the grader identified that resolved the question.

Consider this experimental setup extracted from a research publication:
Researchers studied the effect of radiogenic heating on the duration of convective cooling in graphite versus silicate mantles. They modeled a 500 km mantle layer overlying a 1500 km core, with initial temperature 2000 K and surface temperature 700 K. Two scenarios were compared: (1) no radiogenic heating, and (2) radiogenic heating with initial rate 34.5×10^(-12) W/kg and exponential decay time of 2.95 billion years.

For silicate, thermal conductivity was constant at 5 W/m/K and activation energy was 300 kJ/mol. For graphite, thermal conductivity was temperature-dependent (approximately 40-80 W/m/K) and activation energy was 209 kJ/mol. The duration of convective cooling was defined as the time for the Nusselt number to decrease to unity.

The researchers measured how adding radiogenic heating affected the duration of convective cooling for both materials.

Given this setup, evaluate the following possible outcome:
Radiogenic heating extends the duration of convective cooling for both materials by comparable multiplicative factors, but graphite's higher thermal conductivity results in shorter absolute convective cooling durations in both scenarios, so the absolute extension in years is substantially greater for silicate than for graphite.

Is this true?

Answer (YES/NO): NO